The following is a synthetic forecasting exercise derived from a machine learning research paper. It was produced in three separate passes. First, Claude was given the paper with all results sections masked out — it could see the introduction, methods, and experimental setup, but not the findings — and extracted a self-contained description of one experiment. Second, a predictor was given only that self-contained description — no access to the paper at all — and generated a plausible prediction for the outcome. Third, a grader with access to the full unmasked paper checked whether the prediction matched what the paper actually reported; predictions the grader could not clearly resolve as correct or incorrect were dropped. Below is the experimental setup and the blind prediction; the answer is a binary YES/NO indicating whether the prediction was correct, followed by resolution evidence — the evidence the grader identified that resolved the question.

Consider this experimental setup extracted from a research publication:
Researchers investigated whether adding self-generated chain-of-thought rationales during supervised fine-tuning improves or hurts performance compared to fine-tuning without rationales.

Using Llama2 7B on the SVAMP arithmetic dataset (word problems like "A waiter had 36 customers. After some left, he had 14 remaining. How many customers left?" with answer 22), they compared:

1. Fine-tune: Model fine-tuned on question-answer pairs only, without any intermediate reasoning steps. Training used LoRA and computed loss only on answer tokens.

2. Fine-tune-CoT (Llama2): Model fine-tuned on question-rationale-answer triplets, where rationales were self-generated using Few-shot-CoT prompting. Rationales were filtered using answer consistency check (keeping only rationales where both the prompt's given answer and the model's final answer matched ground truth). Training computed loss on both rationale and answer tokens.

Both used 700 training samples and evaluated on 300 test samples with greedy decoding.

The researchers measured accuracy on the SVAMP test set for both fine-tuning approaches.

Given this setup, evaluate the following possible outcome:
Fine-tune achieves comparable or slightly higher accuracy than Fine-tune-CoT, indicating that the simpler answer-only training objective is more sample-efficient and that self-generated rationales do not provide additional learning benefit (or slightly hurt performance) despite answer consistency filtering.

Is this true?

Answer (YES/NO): YES